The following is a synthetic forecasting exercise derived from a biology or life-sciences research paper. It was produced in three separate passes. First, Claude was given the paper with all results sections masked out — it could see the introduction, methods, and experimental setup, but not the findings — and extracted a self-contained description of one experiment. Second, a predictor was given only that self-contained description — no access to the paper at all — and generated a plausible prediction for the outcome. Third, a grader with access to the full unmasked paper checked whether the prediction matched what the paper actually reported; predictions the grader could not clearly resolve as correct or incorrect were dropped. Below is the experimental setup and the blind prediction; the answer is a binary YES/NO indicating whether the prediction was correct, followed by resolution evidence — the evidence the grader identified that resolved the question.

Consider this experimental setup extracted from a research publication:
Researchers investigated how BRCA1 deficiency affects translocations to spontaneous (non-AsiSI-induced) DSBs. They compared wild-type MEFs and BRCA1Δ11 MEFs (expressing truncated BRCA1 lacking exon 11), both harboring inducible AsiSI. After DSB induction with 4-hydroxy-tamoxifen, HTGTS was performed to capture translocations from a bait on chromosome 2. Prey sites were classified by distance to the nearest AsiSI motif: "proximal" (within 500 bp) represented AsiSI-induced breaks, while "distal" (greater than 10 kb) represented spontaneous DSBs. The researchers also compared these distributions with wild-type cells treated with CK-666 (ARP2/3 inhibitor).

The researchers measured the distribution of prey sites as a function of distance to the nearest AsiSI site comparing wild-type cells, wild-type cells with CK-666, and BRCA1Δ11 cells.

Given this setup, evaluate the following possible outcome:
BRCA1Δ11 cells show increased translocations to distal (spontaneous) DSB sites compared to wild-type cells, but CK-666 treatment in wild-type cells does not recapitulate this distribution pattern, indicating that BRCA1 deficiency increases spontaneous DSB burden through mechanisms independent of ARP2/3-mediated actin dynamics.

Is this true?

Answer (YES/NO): YES